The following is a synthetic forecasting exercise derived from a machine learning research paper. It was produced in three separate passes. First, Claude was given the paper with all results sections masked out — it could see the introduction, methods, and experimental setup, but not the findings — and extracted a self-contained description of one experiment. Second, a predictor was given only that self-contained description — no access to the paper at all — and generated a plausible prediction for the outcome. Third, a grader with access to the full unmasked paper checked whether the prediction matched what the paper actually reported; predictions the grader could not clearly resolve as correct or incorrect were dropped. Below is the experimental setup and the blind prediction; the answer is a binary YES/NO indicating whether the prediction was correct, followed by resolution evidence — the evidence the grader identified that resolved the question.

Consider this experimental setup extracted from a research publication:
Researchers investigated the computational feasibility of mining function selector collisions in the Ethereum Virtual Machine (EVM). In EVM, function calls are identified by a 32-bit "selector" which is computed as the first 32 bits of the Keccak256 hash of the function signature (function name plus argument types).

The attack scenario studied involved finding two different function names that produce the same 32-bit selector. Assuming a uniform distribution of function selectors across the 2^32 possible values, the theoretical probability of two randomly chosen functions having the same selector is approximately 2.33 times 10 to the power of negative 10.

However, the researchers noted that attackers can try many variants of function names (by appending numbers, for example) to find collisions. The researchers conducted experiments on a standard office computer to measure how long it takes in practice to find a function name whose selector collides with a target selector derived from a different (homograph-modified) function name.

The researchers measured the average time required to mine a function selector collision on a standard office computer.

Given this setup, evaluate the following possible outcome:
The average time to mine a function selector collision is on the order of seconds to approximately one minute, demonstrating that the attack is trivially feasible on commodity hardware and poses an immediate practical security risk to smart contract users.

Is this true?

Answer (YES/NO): NO